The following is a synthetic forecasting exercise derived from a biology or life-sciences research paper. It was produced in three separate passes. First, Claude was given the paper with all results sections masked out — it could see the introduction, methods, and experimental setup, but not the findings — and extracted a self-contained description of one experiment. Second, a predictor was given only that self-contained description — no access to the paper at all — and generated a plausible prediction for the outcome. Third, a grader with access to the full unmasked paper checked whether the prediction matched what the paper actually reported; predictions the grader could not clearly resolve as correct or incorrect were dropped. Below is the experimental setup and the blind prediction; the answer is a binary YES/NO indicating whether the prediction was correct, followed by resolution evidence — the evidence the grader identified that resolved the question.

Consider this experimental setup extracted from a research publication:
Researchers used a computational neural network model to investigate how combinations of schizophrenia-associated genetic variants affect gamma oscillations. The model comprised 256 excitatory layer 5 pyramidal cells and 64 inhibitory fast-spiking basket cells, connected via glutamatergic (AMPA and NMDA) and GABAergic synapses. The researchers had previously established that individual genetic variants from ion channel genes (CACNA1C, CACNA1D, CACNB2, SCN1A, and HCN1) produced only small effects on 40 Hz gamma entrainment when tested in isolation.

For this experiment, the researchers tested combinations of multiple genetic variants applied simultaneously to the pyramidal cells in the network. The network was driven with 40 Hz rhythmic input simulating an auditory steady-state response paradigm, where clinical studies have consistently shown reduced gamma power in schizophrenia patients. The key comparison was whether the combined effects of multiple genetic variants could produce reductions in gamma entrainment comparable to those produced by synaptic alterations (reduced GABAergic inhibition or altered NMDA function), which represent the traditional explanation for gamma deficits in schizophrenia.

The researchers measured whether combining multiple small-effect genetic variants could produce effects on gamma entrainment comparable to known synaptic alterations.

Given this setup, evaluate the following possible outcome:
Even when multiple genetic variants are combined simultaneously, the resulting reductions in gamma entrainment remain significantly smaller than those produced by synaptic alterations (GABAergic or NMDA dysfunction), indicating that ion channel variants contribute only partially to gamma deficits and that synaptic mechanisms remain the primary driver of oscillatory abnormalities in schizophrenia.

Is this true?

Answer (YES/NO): NO